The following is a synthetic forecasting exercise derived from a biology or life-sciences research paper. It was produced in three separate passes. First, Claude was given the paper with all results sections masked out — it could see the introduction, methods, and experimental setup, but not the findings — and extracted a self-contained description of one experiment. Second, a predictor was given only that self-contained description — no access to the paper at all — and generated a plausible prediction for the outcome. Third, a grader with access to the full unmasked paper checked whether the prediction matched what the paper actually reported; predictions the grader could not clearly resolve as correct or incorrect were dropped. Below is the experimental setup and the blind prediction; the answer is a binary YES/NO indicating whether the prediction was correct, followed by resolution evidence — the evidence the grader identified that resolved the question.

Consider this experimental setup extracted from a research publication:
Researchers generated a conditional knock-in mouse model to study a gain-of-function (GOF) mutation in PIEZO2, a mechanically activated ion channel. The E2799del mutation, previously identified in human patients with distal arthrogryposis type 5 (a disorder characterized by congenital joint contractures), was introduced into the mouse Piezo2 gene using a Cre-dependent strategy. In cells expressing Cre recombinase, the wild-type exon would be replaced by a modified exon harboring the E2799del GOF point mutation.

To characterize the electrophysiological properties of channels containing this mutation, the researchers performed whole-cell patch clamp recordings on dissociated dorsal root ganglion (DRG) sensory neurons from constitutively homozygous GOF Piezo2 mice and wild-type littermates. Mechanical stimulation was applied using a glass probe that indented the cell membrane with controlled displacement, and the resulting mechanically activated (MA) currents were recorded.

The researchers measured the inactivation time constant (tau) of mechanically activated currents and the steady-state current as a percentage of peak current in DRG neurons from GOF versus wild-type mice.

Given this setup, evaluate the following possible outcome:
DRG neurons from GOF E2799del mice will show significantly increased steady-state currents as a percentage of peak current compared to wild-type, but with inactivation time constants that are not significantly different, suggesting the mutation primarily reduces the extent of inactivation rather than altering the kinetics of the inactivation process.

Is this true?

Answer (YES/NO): NO